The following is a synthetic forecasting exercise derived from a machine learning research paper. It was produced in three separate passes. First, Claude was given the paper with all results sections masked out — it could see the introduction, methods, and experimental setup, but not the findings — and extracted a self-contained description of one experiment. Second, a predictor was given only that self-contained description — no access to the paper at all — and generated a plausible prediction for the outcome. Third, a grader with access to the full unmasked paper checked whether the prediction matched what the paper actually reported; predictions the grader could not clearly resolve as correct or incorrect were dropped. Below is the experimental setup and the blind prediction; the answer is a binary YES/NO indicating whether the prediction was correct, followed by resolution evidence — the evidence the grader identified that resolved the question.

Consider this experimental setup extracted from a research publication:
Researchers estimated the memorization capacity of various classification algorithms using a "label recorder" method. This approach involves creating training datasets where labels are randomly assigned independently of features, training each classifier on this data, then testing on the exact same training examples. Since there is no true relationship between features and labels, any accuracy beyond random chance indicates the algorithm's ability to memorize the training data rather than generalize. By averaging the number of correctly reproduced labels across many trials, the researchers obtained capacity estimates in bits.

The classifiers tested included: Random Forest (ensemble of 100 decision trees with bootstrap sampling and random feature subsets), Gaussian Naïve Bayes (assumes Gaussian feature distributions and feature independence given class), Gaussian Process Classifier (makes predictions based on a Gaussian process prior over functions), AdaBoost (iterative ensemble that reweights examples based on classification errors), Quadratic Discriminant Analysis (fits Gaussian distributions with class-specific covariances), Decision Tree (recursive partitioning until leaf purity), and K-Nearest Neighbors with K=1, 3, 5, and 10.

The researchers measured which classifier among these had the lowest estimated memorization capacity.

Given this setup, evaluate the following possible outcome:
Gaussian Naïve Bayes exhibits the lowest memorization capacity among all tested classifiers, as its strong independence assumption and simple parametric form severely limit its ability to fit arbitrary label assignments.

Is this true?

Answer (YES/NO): YES